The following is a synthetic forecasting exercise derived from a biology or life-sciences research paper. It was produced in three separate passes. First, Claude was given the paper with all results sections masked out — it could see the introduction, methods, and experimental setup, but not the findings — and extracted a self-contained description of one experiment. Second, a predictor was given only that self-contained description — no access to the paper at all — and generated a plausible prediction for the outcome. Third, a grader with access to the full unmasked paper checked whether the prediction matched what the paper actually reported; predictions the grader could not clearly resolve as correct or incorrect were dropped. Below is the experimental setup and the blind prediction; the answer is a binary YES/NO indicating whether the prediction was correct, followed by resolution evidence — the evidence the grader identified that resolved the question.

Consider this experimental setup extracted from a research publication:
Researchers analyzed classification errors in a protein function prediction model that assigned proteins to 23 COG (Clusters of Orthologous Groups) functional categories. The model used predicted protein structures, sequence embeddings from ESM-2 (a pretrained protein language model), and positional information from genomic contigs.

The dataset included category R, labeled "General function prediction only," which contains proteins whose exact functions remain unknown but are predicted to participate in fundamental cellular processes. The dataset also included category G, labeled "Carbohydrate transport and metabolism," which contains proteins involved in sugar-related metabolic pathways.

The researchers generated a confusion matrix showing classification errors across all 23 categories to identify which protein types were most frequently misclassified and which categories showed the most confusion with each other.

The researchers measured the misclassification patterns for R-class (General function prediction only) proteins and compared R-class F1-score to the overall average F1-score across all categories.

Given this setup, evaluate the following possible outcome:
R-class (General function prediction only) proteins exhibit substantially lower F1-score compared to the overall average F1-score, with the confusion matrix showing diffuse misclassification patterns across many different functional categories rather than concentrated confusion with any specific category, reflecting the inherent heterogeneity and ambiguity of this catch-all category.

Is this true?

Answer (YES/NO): NO